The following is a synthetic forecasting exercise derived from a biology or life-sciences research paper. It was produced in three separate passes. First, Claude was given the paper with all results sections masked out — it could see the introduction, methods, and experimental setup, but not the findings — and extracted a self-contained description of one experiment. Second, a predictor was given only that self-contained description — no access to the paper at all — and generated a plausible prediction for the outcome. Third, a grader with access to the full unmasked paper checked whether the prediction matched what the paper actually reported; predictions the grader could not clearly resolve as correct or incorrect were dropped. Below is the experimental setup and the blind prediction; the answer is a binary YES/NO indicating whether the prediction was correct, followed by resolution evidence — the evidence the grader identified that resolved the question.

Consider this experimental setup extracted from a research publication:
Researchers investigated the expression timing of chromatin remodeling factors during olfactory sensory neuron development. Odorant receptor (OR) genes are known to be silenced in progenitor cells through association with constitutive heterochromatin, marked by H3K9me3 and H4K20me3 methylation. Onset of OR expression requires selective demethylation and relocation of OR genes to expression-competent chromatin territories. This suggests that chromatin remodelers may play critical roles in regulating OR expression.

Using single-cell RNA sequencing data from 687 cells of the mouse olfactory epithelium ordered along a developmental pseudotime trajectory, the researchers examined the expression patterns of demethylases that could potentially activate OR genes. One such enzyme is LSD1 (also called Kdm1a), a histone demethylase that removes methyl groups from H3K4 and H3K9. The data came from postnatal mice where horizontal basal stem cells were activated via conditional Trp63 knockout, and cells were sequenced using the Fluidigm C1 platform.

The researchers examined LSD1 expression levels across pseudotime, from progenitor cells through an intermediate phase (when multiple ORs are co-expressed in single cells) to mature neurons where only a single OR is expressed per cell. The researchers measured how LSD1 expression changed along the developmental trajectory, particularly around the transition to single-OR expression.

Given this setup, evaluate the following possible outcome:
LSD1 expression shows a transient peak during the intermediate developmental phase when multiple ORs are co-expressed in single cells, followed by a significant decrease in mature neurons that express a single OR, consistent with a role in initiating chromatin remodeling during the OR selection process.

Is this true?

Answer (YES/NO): NO